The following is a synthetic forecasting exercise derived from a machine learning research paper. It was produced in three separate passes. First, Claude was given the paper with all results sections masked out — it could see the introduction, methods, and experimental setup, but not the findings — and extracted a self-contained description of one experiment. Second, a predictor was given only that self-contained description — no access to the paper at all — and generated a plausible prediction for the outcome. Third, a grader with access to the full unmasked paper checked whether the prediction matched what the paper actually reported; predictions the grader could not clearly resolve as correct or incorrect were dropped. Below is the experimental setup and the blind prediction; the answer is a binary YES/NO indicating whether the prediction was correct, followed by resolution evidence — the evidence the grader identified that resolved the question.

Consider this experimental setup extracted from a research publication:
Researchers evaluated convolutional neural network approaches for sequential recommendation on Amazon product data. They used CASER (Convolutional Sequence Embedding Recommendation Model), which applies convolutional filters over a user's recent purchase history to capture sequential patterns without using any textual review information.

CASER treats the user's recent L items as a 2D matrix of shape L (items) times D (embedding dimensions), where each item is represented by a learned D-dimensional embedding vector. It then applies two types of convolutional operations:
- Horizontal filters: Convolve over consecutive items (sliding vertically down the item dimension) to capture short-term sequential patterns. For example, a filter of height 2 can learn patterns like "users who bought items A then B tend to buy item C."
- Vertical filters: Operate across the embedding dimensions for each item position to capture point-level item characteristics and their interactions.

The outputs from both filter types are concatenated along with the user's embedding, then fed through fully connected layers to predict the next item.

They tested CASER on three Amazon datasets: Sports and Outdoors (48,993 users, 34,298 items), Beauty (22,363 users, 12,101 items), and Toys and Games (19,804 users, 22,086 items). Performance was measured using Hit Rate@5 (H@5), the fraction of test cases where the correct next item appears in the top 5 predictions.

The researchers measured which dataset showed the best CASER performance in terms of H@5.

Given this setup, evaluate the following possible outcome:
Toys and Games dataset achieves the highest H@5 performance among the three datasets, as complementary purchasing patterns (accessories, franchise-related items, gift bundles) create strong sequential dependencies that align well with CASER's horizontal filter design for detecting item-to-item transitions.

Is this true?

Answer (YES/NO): NO